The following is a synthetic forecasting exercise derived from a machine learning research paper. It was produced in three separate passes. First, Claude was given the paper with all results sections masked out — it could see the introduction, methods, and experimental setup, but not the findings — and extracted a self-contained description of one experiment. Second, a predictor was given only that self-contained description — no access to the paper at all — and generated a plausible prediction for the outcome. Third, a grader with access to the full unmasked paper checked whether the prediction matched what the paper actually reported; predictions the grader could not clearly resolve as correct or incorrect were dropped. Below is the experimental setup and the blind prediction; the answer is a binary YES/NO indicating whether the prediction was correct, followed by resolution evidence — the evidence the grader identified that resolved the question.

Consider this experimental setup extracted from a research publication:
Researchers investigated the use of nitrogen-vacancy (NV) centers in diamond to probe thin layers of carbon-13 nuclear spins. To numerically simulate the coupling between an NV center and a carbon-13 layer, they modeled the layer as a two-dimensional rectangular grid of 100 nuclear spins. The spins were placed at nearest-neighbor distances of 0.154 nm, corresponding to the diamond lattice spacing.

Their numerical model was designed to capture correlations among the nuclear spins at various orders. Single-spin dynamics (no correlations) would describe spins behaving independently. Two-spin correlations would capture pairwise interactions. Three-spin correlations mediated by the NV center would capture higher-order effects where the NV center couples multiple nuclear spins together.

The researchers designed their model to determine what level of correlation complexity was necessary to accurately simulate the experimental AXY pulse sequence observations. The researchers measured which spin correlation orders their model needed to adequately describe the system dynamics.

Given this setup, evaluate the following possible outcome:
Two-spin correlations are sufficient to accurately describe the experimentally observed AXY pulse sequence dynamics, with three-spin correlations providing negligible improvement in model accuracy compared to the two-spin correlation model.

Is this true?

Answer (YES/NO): NO